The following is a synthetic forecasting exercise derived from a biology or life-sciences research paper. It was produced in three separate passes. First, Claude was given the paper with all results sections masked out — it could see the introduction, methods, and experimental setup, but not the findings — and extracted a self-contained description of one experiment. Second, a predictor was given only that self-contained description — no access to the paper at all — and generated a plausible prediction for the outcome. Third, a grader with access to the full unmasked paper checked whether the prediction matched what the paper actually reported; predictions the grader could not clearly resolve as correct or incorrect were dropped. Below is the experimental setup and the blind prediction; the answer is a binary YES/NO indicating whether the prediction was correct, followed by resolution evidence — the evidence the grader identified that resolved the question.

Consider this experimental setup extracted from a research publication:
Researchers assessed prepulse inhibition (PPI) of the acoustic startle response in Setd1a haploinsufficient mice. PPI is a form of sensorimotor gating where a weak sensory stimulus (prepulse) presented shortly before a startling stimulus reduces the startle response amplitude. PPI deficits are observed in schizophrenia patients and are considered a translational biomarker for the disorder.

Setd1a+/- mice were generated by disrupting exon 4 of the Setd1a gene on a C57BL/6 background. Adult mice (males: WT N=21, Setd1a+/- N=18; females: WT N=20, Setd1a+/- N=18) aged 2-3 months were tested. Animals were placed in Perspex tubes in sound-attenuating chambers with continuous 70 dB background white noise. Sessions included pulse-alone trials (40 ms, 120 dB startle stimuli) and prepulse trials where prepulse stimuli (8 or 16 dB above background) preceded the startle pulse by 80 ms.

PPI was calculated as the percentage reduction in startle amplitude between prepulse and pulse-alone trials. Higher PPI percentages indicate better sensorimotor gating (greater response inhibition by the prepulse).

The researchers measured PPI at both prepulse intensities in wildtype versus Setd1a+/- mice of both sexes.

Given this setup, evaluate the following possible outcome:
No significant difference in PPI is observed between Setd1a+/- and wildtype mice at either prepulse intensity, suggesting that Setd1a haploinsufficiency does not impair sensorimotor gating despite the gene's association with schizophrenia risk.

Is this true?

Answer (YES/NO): NO